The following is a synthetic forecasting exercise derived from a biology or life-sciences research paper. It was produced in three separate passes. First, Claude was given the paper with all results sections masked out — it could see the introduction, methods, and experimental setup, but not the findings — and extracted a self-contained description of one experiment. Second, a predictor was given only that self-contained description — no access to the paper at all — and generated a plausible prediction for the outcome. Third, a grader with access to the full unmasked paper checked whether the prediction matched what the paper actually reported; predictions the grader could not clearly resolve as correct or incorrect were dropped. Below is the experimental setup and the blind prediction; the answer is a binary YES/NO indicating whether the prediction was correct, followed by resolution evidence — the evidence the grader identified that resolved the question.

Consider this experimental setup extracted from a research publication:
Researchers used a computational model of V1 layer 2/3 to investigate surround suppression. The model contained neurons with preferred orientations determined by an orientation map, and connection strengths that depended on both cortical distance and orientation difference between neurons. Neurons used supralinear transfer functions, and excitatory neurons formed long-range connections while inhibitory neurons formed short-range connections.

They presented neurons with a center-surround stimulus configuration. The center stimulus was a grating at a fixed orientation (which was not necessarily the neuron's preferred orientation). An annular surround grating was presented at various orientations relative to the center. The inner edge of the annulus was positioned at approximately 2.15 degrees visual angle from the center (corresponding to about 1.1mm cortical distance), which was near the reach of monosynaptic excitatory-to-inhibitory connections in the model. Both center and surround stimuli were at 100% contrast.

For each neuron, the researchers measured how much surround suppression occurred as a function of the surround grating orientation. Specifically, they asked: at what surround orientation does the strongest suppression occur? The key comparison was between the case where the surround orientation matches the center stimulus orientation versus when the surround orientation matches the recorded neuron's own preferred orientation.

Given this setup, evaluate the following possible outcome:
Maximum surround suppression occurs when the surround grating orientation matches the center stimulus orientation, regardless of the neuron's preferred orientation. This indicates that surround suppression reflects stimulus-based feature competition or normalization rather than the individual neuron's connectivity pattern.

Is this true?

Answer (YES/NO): YES